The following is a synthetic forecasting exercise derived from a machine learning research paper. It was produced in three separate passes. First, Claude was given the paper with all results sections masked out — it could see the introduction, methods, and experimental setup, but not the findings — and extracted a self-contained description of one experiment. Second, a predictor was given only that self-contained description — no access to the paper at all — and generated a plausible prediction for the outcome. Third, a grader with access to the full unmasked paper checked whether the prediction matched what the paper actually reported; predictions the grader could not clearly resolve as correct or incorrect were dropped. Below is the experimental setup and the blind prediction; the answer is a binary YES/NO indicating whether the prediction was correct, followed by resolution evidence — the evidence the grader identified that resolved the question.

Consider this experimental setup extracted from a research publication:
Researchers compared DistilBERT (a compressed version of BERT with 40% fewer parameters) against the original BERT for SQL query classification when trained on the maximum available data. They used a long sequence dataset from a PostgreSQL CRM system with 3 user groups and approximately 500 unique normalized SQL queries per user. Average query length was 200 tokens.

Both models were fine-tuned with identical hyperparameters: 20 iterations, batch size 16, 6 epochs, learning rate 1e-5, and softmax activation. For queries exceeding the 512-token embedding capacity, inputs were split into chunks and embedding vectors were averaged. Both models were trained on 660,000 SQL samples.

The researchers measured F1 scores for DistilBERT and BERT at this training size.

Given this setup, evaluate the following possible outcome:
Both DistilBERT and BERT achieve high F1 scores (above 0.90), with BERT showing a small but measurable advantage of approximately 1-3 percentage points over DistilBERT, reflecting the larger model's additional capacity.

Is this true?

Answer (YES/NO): NO